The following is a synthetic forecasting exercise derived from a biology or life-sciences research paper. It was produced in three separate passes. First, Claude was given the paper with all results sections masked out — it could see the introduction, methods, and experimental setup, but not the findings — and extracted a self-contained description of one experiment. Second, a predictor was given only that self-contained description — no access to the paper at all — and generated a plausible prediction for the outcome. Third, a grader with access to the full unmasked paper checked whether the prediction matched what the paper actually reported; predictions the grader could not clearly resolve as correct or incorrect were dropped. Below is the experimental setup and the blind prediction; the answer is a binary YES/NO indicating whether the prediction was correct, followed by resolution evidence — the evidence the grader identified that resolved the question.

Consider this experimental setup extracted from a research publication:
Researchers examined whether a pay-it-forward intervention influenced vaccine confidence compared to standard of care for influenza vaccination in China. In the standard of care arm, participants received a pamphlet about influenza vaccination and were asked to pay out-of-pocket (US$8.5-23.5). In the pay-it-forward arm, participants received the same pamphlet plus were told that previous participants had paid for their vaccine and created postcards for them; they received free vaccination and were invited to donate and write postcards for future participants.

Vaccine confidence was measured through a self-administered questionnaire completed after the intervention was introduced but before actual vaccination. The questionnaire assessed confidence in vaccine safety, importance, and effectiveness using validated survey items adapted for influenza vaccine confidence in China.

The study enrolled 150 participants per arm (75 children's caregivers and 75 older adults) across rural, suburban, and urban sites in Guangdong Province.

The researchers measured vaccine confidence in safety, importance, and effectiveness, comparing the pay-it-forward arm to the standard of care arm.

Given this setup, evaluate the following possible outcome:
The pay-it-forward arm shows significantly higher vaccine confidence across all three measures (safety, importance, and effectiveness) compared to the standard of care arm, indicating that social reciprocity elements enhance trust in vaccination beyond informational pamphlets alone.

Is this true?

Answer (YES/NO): NO